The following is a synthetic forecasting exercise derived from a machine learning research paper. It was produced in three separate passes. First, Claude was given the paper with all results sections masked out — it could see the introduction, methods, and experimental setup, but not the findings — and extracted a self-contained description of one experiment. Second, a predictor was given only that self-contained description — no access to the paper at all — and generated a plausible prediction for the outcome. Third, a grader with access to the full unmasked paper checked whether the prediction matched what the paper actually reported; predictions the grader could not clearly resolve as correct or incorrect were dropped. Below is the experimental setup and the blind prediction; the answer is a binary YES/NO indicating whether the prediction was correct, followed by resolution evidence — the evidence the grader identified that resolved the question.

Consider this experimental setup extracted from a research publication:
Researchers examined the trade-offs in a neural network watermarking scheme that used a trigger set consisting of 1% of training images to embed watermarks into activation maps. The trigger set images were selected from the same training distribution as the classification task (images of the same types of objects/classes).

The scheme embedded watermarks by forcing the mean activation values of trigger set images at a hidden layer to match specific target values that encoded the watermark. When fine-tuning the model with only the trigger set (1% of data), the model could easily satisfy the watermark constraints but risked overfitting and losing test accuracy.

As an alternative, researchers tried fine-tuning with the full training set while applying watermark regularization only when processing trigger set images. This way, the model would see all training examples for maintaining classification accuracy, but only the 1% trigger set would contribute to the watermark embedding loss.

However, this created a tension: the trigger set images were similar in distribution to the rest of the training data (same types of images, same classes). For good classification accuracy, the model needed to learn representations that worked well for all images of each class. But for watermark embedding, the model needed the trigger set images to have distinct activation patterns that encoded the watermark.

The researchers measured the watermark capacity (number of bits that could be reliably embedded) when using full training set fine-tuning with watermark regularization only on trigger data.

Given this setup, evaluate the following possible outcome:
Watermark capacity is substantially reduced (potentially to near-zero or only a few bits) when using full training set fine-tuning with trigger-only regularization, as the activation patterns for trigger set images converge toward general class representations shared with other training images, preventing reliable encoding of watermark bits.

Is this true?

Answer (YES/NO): NO